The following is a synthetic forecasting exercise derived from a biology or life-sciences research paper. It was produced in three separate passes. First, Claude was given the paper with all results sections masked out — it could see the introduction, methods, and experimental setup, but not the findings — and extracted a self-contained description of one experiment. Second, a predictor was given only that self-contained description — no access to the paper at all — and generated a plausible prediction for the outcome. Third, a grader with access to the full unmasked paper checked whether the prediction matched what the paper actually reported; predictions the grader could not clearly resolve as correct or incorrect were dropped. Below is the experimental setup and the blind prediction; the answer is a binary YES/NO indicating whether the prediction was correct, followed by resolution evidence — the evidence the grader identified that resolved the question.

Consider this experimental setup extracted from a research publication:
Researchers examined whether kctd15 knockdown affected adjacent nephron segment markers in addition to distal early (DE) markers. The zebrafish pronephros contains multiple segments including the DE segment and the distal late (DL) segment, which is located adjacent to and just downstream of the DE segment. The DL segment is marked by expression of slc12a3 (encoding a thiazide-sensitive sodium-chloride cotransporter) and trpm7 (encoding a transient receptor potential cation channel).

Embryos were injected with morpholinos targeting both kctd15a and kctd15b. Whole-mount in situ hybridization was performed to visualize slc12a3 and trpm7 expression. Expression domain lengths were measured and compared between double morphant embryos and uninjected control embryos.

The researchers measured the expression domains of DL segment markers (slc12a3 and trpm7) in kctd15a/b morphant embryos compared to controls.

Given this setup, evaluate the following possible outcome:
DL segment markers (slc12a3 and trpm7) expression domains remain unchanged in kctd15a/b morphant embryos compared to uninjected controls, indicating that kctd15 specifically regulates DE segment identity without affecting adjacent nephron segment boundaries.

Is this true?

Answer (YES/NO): NO